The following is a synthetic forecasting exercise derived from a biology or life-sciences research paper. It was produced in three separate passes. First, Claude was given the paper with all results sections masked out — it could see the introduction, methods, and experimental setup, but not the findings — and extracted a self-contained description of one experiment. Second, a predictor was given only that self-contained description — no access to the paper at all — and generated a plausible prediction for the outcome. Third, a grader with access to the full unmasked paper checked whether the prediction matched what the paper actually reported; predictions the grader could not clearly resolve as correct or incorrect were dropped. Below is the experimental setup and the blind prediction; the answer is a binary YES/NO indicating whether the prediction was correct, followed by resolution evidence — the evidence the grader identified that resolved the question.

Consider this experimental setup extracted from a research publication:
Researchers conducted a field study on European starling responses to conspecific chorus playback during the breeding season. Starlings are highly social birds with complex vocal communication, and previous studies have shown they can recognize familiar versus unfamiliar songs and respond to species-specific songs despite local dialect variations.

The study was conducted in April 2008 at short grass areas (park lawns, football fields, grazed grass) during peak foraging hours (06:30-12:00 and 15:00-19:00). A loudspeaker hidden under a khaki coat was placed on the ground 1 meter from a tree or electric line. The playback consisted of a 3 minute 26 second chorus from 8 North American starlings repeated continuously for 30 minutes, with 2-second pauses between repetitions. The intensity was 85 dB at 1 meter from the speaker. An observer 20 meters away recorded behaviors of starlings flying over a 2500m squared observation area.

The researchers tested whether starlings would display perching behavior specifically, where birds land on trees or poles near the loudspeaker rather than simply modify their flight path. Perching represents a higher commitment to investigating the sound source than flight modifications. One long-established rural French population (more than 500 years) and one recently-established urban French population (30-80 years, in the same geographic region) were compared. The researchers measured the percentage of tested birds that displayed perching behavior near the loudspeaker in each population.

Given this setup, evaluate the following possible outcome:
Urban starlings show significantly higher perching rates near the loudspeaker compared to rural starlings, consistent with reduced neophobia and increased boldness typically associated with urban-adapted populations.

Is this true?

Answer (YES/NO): NO